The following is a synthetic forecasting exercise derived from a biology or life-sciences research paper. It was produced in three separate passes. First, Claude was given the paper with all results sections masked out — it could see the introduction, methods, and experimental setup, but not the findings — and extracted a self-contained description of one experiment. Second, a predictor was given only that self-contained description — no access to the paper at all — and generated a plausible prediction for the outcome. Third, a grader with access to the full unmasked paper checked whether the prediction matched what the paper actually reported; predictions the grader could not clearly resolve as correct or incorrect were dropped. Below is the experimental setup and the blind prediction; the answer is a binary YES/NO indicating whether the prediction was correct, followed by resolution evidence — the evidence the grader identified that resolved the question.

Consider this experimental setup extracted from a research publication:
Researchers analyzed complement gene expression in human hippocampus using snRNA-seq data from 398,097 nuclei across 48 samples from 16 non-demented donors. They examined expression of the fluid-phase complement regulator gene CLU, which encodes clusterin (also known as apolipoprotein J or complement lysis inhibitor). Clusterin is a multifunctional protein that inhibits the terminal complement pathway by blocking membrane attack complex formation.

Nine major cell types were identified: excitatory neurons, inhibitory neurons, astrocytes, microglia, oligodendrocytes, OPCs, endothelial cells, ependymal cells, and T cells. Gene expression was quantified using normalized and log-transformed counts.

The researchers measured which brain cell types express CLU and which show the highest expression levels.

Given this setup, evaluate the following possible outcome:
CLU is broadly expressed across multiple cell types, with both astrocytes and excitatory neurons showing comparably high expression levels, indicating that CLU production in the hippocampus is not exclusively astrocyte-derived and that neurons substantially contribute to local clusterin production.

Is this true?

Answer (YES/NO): NO